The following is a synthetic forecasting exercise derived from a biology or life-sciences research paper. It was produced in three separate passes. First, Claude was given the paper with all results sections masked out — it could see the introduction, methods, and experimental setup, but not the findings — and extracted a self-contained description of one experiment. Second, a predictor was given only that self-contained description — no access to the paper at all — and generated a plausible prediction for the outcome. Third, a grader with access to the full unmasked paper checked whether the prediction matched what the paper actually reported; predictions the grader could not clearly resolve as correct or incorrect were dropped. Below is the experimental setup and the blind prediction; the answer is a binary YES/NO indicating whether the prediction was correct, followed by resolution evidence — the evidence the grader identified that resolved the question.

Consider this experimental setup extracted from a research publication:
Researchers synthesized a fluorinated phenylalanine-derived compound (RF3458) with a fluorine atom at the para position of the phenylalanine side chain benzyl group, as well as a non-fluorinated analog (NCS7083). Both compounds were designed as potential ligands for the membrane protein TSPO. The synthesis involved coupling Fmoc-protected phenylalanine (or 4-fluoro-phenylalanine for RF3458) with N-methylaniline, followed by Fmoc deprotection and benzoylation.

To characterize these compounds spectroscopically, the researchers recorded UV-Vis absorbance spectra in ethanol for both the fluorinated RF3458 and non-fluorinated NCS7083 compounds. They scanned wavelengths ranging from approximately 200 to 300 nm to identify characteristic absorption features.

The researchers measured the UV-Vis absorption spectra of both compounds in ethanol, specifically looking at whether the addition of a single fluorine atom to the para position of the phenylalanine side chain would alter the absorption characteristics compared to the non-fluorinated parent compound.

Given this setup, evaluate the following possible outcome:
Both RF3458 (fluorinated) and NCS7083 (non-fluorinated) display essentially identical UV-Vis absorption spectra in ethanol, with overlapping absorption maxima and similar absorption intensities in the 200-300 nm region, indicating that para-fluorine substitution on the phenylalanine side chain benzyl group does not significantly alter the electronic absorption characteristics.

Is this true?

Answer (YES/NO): NO